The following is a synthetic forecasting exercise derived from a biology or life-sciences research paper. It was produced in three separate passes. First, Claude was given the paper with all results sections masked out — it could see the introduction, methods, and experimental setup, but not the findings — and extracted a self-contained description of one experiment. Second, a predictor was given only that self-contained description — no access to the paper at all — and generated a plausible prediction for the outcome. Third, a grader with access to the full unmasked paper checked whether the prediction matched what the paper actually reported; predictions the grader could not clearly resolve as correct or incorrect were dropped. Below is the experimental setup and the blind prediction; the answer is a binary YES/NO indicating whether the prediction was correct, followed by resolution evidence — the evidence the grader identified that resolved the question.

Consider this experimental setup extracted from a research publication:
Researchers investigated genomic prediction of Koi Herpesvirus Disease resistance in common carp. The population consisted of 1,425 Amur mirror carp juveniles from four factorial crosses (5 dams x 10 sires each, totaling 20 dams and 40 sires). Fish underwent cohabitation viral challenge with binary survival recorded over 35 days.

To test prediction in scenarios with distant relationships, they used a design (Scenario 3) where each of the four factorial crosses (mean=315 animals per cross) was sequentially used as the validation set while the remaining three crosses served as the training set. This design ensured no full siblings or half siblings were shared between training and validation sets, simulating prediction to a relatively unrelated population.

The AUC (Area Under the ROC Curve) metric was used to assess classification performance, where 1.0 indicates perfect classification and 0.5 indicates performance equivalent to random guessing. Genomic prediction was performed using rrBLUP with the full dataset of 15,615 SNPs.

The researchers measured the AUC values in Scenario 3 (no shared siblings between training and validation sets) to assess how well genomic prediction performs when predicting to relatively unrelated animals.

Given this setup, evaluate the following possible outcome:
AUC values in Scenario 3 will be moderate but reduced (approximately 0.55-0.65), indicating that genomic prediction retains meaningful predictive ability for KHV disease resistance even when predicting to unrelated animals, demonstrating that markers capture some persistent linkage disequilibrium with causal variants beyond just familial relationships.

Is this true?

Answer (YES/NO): YES